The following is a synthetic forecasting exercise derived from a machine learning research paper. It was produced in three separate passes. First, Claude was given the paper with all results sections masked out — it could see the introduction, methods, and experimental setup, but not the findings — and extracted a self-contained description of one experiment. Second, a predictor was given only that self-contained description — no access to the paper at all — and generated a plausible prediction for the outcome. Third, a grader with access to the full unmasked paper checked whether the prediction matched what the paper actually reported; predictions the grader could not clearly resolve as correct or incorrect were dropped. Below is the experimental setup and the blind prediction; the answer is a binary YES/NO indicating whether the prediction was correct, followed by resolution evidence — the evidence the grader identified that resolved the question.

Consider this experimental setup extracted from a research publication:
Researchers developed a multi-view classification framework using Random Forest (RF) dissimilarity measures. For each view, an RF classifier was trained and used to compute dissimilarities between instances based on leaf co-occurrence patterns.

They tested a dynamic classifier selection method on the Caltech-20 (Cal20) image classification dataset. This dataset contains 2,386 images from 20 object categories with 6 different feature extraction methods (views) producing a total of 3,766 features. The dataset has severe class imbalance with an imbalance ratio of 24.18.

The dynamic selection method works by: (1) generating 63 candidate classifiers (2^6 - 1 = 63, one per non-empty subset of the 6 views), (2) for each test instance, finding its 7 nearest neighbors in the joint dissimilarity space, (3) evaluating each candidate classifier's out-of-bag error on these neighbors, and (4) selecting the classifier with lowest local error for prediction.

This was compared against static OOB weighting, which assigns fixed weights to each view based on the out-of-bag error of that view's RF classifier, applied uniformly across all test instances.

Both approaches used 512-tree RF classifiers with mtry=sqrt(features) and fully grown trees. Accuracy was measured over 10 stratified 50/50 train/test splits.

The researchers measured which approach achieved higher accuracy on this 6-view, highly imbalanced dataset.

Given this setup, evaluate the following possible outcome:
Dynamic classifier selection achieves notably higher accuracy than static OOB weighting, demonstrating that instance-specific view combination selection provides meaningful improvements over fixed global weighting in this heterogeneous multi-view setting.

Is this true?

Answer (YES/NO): NO